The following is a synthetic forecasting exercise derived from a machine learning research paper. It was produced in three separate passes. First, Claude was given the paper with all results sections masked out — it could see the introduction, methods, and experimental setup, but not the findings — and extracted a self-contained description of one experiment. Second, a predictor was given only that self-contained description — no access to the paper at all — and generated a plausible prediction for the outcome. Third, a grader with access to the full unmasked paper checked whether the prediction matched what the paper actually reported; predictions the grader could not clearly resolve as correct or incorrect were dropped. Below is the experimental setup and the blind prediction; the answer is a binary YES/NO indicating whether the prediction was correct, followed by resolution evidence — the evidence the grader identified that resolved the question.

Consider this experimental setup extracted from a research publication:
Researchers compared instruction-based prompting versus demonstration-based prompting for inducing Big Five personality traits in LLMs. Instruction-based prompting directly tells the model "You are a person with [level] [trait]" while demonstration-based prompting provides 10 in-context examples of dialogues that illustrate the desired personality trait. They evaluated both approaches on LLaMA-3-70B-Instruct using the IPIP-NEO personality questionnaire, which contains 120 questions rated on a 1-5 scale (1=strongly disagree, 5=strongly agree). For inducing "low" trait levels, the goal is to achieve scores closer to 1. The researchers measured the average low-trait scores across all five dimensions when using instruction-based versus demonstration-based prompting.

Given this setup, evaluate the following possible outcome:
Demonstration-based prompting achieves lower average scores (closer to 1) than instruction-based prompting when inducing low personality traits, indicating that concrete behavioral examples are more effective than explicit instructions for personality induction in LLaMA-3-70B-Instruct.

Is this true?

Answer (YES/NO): NO